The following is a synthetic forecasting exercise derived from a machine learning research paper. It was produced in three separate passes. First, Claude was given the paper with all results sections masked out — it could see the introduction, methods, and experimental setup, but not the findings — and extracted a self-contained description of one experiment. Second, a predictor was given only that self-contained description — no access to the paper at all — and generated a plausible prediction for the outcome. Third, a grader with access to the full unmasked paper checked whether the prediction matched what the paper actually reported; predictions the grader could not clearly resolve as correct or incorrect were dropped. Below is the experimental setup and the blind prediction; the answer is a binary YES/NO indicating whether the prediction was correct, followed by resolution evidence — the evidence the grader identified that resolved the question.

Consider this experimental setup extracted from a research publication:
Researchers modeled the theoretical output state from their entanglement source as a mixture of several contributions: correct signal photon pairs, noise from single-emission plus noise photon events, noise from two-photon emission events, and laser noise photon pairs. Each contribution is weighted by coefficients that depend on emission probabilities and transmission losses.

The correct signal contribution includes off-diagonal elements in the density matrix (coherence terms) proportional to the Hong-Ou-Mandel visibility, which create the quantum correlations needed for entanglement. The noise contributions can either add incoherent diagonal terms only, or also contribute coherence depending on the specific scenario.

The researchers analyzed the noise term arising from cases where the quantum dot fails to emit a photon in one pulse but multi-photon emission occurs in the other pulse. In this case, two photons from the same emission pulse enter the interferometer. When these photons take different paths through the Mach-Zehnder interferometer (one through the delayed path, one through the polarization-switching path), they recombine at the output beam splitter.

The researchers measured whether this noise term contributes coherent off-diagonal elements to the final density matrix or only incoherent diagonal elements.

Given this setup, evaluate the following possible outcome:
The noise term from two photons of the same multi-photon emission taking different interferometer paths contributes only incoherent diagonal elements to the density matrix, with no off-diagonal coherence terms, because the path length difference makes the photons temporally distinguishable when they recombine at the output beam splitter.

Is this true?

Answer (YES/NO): YES